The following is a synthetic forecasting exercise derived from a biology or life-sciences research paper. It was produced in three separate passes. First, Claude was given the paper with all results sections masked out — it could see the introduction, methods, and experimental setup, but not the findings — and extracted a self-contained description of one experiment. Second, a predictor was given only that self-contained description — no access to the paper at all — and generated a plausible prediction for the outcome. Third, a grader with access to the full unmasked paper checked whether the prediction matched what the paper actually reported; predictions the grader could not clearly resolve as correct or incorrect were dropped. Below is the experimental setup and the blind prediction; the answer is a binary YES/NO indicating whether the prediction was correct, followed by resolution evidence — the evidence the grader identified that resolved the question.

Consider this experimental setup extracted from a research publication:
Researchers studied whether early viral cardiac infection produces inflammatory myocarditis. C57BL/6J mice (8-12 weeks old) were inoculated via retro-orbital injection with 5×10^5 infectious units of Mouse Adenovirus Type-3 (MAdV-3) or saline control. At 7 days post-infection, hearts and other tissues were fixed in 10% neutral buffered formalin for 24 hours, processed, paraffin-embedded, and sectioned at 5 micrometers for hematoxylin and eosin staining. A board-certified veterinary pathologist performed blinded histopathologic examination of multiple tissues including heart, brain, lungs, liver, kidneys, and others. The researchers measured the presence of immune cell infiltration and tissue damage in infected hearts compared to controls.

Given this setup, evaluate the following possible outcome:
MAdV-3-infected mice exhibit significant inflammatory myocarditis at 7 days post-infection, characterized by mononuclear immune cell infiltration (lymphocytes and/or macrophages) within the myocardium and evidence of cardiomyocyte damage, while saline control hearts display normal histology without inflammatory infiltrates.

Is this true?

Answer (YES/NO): NO